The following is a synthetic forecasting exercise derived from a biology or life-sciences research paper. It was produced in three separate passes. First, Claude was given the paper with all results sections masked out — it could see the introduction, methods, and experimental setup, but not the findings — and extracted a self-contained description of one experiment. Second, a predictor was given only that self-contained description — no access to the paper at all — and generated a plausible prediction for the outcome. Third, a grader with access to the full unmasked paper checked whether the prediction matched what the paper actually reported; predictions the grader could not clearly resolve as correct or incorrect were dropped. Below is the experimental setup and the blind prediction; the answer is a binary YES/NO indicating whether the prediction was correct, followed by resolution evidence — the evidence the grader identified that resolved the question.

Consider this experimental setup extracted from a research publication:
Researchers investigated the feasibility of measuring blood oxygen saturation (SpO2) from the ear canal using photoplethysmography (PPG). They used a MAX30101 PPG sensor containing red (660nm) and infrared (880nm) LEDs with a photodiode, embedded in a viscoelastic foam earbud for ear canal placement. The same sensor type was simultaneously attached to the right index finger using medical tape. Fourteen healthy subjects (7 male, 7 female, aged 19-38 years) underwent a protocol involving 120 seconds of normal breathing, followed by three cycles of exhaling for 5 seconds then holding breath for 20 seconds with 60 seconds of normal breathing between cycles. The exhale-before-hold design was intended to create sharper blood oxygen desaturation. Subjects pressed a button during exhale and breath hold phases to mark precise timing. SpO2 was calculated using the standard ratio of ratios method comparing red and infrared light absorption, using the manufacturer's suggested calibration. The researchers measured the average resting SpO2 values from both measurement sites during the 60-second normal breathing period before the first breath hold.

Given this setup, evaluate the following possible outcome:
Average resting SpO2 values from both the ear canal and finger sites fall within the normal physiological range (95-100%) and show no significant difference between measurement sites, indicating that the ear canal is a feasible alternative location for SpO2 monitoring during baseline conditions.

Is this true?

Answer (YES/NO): NO